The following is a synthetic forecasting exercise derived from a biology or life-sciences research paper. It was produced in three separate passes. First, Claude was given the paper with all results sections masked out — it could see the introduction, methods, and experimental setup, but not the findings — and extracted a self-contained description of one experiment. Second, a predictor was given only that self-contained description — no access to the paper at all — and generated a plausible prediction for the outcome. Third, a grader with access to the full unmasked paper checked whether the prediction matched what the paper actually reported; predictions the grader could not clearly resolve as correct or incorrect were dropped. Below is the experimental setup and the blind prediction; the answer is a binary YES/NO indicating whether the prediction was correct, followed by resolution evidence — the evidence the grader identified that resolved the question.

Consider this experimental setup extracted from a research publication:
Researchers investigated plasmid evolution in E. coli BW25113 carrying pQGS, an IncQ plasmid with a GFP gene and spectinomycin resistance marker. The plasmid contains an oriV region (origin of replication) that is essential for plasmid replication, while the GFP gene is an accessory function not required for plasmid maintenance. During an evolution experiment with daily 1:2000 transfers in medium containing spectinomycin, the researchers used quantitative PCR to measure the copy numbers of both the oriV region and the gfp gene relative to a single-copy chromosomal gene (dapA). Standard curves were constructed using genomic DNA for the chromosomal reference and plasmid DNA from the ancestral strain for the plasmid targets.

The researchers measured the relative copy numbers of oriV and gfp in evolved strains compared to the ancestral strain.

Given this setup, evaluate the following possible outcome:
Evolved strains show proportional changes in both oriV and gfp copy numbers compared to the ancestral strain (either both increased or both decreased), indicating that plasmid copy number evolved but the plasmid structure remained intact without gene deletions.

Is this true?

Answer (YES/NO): YES